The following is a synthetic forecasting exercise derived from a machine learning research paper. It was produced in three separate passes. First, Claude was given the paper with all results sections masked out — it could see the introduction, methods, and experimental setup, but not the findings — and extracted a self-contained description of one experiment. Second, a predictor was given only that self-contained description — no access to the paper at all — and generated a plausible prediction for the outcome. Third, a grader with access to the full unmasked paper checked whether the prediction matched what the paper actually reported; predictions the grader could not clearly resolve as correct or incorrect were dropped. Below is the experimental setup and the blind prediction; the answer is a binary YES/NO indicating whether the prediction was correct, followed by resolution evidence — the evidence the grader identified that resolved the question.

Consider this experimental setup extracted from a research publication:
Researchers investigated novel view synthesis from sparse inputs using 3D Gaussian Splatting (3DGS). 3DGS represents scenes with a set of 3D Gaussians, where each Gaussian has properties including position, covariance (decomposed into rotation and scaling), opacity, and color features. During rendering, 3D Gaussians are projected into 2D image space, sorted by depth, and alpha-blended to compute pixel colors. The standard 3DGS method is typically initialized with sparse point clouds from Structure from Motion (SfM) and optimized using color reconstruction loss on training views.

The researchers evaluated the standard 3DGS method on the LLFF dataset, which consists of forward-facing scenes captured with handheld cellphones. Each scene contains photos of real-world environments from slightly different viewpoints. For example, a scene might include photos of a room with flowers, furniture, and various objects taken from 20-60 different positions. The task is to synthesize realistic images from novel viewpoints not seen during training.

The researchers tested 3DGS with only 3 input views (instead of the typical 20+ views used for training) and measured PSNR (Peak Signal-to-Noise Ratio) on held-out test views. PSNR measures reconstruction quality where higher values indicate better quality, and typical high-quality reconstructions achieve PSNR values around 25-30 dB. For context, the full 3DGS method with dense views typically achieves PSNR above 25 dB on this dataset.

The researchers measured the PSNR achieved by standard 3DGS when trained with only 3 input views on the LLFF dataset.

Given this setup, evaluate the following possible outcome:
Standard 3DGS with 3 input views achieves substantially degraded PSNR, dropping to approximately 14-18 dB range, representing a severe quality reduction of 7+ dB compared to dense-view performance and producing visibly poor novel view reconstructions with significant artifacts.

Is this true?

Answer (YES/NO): YES